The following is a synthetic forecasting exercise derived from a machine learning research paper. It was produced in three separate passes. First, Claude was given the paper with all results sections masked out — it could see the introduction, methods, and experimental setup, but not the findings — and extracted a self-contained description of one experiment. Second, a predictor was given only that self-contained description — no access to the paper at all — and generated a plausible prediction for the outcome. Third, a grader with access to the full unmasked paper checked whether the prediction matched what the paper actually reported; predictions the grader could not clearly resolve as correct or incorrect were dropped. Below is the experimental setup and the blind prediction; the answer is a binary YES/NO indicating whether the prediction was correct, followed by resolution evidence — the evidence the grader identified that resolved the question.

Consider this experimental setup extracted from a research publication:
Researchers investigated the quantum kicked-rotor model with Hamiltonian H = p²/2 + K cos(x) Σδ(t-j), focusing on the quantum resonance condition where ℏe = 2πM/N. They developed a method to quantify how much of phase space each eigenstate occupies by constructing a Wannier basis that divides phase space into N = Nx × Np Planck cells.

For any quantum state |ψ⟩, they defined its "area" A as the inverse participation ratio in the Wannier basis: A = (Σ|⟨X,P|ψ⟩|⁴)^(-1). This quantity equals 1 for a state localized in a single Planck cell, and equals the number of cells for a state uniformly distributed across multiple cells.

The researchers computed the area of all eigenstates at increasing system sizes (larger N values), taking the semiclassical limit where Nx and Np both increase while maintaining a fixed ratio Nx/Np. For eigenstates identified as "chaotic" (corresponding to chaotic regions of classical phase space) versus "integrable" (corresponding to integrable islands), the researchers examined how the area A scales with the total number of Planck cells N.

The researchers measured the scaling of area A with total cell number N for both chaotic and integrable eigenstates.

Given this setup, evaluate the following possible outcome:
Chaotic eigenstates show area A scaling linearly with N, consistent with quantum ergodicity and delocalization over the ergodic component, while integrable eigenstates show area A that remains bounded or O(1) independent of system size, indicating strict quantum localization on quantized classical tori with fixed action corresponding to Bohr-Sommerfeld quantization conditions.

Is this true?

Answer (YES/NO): NO